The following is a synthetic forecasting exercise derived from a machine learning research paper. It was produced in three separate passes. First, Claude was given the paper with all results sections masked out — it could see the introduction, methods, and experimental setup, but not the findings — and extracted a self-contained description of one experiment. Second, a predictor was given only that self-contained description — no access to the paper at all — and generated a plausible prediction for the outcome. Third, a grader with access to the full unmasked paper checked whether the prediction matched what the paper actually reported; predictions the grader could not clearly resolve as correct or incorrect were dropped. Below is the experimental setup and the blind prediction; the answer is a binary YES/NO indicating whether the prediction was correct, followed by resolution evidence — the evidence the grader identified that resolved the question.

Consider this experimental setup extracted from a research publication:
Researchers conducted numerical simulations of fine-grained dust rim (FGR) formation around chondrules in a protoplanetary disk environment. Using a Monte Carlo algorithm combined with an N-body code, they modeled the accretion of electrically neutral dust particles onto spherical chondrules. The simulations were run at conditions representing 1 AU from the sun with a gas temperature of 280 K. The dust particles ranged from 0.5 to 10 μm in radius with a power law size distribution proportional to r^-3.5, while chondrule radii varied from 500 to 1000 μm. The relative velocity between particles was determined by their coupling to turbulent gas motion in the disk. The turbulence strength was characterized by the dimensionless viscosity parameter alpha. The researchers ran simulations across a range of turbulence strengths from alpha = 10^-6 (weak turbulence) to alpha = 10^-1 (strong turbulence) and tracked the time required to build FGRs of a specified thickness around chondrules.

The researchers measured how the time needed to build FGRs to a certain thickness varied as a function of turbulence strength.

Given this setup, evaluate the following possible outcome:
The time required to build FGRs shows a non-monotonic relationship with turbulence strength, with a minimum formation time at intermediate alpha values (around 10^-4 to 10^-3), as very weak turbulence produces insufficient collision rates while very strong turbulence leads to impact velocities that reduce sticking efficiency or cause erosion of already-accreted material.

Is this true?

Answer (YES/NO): NO